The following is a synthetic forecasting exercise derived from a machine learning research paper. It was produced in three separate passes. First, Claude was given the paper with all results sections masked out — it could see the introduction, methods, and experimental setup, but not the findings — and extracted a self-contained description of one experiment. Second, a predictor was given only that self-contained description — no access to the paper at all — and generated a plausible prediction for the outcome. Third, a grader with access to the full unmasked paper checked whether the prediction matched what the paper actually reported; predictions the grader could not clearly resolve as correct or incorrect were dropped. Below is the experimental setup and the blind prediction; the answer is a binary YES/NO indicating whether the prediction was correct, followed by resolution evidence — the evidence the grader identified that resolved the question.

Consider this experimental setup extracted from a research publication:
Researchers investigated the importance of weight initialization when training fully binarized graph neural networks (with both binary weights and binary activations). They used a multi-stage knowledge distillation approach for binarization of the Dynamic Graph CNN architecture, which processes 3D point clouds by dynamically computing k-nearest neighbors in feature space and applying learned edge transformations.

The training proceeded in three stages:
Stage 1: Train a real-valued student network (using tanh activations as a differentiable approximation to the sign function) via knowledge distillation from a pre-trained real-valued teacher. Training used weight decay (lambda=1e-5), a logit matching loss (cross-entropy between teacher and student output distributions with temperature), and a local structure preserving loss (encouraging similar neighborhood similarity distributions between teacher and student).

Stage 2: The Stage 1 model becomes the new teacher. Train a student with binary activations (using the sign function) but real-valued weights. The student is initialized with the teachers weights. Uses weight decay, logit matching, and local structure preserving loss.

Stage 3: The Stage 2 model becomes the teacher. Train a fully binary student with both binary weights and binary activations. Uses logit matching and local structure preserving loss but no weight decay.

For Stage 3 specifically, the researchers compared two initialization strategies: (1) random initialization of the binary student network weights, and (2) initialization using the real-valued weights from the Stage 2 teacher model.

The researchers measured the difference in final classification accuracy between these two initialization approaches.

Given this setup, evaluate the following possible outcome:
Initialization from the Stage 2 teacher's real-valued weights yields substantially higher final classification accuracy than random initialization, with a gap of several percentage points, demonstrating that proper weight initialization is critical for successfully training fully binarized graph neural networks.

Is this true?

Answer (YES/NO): NO